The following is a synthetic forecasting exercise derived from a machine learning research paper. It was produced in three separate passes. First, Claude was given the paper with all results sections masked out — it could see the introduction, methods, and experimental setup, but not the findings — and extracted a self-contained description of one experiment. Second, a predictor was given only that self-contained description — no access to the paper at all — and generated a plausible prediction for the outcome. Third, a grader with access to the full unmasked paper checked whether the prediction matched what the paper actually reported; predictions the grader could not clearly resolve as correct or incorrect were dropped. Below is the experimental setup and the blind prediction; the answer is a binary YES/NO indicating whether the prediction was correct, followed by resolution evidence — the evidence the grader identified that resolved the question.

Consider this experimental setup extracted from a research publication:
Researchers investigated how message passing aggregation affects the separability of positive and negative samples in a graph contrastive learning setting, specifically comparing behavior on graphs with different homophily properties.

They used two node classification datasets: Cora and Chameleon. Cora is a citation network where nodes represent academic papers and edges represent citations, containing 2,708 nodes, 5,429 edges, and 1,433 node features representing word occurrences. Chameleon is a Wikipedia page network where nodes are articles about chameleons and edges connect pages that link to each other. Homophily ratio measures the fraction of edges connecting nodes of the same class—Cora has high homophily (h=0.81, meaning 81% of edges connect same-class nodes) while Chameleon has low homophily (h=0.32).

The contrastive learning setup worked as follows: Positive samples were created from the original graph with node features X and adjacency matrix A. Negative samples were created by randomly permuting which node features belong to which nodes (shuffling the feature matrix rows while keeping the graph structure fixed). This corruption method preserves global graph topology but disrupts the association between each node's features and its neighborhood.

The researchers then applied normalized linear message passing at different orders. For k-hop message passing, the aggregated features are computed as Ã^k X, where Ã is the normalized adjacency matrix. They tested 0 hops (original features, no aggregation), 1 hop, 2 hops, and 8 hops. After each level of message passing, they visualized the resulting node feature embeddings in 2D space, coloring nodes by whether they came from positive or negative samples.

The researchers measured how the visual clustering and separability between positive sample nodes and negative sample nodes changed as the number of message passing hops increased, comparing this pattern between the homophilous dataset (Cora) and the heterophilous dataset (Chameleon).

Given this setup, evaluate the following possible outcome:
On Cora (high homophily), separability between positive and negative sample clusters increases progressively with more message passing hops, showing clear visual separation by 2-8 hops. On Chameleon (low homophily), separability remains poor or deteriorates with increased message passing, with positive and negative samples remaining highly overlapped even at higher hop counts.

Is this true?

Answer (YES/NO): YES